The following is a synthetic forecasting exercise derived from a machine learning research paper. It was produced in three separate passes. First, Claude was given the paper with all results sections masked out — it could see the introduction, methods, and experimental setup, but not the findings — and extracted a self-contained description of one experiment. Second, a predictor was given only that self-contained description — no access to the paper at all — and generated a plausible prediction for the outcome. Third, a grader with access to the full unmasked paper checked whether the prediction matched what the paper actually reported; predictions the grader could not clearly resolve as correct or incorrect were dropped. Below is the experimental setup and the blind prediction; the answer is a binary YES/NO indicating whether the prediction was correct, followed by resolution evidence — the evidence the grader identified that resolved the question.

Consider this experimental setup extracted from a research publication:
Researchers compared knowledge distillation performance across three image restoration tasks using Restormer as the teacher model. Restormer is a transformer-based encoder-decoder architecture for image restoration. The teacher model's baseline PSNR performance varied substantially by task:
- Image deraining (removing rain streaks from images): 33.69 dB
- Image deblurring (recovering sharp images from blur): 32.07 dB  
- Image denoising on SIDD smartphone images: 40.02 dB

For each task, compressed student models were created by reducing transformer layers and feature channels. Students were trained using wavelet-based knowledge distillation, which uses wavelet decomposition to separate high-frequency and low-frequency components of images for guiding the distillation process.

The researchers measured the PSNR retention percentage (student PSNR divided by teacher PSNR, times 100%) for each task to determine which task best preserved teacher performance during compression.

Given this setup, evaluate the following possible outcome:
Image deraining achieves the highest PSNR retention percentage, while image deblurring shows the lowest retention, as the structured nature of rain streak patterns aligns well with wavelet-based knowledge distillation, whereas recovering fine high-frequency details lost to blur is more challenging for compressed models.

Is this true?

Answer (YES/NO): NO